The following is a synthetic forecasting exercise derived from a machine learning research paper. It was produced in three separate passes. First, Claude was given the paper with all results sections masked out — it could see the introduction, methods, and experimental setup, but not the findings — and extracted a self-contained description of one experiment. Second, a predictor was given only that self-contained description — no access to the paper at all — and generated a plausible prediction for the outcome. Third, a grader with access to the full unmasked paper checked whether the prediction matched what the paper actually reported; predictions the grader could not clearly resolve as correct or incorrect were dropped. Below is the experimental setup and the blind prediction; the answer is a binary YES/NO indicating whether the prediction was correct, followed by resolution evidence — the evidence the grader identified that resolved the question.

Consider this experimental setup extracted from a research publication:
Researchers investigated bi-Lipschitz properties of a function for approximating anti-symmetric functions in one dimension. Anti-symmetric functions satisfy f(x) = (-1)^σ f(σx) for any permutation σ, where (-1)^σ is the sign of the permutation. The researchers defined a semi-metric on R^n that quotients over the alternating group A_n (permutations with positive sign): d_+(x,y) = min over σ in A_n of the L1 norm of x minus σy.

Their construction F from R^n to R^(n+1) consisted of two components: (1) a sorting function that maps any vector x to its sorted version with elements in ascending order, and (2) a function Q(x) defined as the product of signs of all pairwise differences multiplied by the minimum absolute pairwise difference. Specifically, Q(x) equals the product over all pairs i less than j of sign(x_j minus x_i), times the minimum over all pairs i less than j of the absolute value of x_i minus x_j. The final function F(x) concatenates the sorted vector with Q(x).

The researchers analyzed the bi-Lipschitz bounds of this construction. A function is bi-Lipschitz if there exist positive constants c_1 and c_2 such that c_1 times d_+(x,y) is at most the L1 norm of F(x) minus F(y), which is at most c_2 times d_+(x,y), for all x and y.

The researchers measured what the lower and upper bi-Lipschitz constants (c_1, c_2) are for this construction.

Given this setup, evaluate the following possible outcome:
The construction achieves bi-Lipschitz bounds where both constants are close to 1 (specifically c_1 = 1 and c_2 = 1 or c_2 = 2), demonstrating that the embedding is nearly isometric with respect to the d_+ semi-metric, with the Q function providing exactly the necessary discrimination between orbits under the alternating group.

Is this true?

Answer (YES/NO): YES